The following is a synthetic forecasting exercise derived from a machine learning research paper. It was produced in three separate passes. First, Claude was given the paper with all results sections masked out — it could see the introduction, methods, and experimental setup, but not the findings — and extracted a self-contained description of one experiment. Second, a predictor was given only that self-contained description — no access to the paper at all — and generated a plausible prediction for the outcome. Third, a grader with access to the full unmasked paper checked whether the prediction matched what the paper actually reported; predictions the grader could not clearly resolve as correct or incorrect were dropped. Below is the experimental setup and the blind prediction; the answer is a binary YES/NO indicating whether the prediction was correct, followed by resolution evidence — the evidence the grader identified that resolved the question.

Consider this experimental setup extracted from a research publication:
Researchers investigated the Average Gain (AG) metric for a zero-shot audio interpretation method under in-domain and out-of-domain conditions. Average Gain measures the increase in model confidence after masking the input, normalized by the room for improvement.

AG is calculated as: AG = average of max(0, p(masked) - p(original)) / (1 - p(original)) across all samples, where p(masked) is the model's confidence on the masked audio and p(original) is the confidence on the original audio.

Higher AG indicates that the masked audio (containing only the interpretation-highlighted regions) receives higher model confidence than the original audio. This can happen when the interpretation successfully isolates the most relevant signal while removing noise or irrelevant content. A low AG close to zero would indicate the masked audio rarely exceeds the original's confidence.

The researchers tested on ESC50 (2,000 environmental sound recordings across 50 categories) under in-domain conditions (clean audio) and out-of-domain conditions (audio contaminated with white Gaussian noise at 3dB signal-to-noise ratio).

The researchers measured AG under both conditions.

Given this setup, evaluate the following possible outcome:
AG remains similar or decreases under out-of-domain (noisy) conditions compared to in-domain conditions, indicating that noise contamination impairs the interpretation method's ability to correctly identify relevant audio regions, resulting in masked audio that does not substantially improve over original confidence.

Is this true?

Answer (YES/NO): YES